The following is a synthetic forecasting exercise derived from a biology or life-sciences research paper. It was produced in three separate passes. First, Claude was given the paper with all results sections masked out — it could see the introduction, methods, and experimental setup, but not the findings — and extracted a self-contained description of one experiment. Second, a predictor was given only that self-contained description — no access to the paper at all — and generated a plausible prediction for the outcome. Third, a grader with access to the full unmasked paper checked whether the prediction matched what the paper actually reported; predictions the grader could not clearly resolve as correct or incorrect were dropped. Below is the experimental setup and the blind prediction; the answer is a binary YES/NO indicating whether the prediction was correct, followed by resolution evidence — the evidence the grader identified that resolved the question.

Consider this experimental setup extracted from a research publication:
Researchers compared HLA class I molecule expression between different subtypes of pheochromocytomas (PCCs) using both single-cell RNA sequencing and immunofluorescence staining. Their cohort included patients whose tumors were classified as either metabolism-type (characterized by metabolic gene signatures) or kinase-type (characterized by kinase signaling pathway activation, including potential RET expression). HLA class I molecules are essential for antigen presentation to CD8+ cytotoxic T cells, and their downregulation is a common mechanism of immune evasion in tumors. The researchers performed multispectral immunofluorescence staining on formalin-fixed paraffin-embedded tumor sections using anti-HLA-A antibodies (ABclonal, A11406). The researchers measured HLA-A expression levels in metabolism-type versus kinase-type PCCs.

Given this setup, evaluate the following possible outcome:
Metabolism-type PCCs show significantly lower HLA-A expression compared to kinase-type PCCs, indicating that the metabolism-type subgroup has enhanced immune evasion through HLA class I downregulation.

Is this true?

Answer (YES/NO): NO